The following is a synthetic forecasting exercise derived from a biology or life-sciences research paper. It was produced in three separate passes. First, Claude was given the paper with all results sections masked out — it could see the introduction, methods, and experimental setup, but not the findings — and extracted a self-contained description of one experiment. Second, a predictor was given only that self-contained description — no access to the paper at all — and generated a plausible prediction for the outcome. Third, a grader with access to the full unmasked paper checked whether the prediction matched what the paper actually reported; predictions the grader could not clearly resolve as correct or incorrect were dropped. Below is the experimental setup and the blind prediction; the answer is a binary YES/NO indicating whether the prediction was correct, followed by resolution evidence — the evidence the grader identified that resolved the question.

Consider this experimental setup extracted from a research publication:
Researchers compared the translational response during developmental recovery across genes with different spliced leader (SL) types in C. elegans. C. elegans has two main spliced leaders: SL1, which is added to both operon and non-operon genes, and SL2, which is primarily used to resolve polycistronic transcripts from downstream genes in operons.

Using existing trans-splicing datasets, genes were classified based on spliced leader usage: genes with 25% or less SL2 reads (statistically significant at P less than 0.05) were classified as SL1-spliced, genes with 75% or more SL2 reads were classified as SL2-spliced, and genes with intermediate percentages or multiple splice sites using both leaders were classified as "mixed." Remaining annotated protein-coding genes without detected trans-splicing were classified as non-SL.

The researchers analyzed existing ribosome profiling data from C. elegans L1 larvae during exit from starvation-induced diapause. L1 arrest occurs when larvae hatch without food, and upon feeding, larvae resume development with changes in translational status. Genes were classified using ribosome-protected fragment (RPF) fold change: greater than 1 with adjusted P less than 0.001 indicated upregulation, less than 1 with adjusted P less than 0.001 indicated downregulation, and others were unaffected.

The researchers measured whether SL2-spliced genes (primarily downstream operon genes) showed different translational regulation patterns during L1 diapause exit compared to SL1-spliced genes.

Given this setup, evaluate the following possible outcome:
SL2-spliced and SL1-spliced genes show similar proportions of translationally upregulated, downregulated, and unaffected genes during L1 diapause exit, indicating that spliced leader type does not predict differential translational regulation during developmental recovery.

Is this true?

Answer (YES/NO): NO